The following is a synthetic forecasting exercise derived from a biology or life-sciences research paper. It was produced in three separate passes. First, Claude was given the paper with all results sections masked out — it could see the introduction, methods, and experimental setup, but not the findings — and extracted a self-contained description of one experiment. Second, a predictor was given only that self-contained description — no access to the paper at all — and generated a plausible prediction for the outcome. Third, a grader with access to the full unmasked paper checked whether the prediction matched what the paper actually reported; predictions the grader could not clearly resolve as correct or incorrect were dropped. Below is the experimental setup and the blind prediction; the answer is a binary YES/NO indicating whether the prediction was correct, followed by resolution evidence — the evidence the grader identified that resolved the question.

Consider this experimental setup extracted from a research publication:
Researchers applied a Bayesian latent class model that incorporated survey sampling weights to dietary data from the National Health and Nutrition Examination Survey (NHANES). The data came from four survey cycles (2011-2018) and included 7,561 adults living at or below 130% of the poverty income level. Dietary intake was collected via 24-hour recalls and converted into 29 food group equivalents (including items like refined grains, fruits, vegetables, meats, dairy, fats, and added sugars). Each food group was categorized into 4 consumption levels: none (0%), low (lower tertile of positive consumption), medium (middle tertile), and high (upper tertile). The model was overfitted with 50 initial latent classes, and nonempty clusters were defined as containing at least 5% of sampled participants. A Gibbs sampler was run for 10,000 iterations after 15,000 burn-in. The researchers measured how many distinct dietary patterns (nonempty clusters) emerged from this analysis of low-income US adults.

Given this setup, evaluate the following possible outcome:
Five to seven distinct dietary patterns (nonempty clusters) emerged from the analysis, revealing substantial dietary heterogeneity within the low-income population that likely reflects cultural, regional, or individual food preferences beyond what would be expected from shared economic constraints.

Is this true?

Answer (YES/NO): YES